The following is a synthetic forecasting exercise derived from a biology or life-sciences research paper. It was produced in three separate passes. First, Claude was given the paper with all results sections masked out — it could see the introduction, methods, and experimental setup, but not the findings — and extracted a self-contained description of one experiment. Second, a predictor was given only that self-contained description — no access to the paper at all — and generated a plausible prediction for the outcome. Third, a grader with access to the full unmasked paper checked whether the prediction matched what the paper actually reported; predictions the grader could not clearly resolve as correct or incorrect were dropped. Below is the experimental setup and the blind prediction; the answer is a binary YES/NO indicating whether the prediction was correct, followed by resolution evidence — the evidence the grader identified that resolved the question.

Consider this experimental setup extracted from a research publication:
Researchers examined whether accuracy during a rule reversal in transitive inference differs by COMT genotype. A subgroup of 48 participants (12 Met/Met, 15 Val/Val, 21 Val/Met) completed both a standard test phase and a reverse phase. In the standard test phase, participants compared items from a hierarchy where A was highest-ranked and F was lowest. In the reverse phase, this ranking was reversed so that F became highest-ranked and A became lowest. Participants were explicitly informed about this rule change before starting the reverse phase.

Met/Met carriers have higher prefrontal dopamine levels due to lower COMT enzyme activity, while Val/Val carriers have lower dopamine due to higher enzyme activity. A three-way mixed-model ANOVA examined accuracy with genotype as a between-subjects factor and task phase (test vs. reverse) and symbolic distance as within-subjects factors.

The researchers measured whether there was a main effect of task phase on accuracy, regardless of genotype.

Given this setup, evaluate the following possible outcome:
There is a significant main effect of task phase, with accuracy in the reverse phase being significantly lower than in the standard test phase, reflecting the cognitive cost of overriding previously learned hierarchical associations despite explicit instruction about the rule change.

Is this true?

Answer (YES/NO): NO